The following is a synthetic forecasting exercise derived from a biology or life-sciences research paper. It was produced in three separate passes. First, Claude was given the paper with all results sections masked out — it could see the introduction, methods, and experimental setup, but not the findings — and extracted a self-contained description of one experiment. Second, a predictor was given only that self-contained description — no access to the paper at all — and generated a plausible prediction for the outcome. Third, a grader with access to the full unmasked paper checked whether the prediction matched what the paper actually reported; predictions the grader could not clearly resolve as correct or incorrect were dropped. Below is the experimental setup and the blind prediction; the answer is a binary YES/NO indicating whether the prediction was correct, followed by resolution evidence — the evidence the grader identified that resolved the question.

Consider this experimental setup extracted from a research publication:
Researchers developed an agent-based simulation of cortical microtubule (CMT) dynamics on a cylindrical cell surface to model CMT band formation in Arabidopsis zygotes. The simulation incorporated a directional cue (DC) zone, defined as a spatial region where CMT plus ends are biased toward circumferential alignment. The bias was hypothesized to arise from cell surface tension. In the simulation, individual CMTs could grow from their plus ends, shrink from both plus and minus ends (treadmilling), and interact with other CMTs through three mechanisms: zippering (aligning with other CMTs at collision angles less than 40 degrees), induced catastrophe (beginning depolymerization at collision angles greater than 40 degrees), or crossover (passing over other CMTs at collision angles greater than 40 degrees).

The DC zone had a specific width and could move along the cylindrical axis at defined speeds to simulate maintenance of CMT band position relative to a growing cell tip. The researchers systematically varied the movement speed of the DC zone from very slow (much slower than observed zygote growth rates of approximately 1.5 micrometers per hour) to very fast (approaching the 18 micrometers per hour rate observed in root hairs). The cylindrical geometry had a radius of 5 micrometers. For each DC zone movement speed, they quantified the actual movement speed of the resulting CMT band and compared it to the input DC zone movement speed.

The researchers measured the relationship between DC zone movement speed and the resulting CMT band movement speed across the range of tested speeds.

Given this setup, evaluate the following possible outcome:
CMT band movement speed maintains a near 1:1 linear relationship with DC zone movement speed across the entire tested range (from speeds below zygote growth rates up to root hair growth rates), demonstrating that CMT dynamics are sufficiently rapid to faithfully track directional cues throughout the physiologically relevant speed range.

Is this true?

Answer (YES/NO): NO